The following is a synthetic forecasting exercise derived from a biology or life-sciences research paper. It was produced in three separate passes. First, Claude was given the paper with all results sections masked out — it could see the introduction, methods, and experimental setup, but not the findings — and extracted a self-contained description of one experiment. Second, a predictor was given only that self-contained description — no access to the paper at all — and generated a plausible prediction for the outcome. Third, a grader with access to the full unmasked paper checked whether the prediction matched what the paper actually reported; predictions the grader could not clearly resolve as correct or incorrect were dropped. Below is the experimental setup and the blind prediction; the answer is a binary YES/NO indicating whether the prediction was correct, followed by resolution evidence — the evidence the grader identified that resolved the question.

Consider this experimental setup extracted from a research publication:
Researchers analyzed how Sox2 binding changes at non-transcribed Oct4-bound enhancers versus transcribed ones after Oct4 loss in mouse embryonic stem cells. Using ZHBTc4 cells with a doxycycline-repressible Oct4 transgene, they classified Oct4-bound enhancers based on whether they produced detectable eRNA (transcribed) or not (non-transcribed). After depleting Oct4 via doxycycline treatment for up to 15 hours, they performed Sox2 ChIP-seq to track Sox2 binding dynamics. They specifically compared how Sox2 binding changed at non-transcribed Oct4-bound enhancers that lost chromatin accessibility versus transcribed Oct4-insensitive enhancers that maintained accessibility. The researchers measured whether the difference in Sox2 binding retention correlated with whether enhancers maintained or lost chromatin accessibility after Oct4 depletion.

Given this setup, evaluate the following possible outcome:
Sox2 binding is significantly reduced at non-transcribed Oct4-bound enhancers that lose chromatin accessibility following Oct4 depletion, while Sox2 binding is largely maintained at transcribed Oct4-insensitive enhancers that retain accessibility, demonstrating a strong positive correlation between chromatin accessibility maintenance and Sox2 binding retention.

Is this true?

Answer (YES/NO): YES